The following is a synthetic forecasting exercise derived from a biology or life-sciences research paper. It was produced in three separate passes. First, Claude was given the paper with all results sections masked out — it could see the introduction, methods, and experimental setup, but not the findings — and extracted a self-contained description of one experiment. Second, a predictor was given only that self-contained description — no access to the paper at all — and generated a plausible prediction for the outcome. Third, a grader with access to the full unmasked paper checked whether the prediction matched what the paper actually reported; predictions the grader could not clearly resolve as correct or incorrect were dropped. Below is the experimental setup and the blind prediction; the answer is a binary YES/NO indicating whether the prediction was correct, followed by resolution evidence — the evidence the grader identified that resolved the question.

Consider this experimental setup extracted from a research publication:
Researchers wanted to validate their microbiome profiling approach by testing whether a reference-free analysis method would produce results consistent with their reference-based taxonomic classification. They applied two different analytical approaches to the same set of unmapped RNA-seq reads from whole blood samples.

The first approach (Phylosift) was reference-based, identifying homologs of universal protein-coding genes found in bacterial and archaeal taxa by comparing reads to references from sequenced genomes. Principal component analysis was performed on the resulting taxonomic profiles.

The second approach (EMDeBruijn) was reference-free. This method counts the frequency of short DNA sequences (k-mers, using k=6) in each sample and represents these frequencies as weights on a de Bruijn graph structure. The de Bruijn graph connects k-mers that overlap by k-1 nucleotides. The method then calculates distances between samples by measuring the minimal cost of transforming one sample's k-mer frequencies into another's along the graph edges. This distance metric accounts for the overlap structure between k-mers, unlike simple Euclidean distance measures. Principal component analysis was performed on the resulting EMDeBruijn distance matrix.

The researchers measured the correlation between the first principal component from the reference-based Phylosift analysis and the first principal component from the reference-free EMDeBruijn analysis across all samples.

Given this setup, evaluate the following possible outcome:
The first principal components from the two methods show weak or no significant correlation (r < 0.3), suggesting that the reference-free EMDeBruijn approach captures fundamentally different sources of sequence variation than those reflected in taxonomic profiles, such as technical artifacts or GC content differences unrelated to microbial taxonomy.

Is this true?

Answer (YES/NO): NO